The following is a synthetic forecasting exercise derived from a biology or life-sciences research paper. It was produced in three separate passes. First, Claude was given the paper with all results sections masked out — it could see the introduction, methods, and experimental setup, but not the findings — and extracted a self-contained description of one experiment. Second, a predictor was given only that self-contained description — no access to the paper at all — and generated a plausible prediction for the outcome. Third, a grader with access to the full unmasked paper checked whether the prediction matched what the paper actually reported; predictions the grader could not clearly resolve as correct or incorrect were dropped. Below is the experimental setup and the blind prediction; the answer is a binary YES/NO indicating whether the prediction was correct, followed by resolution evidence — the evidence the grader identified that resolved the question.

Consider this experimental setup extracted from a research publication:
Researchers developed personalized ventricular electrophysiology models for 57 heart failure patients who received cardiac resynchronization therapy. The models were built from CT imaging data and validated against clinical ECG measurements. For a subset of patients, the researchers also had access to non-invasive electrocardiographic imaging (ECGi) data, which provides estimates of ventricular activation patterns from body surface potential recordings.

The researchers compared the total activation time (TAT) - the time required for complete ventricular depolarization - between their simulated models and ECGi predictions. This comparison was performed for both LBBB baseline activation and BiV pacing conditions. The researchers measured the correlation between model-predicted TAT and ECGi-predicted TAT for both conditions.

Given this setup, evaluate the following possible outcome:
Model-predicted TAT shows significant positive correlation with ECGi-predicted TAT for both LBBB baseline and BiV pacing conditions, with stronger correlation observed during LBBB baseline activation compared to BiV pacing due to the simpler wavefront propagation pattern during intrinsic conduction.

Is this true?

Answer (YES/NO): YES